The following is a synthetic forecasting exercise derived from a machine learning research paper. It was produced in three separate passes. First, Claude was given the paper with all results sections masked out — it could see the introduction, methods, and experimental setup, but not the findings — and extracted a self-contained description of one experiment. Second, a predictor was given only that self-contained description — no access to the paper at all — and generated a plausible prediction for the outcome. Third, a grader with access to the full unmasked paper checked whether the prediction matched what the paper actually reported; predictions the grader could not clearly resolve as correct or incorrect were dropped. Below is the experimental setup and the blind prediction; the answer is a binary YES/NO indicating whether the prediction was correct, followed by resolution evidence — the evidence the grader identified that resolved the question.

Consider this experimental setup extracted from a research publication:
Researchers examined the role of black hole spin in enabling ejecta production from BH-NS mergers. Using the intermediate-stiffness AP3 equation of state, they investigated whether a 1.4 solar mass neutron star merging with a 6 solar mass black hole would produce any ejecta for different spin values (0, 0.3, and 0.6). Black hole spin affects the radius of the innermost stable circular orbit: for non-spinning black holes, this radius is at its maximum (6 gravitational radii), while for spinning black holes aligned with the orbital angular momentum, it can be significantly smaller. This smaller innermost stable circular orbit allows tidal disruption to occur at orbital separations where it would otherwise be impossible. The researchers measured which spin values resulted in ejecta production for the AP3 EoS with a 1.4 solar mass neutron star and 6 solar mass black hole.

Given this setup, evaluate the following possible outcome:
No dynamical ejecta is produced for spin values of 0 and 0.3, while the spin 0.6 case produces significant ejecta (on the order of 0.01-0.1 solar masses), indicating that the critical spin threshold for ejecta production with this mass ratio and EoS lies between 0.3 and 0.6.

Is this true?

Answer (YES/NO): YES